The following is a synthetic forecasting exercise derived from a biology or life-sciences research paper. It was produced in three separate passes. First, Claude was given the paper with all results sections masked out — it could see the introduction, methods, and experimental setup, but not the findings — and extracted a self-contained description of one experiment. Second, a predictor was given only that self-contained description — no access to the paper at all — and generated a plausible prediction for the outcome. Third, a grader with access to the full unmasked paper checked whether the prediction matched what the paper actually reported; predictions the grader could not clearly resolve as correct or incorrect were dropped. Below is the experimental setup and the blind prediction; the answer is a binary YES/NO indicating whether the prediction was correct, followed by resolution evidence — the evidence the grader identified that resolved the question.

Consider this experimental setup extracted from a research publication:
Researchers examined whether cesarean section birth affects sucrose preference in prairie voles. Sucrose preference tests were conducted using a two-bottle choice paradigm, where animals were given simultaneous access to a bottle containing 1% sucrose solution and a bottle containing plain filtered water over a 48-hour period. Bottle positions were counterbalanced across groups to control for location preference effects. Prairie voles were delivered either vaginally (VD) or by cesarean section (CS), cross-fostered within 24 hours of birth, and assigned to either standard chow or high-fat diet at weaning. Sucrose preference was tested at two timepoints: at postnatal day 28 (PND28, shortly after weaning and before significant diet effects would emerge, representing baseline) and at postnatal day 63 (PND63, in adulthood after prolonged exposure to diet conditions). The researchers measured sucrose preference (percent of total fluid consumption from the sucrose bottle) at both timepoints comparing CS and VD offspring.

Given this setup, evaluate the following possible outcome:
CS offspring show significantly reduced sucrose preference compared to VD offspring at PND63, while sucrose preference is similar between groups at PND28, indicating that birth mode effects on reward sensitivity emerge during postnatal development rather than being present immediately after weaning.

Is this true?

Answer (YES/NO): NO